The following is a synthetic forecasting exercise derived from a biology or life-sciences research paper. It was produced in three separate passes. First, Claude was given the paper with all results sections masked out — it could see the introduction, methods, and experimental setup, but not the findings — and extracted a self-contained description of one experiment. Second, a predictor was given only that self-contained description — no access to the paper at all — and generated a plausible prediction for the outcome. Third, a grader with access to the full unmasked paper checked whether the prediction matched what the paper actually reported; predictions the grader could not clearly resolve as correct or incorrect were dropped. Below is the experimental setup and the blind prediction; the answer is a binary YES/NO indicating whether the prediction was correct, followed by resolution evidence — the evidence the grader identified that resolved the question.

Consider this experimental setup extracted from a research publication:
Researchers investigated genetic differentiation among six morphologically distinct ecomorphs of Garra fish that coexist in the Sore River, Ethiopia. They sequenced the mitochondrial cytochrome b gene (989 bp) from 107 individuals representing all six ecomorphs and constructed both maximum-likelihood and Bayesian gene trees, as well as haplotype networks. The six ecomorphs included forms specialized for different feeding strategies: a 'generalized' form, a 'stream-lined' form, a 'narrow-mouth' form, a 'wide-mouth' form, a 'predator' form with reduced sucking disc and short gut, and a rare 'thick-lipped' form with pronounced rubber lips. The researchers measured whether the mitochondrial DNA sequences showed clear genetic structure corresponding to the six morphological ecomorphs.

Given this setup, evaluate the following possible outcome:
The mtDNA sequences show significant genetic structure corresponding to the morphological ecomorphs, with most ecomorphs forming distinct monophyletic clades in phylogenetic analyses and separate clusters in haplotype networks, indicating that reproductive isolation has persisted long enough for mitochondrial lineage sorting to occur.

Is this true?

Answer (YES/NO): NO